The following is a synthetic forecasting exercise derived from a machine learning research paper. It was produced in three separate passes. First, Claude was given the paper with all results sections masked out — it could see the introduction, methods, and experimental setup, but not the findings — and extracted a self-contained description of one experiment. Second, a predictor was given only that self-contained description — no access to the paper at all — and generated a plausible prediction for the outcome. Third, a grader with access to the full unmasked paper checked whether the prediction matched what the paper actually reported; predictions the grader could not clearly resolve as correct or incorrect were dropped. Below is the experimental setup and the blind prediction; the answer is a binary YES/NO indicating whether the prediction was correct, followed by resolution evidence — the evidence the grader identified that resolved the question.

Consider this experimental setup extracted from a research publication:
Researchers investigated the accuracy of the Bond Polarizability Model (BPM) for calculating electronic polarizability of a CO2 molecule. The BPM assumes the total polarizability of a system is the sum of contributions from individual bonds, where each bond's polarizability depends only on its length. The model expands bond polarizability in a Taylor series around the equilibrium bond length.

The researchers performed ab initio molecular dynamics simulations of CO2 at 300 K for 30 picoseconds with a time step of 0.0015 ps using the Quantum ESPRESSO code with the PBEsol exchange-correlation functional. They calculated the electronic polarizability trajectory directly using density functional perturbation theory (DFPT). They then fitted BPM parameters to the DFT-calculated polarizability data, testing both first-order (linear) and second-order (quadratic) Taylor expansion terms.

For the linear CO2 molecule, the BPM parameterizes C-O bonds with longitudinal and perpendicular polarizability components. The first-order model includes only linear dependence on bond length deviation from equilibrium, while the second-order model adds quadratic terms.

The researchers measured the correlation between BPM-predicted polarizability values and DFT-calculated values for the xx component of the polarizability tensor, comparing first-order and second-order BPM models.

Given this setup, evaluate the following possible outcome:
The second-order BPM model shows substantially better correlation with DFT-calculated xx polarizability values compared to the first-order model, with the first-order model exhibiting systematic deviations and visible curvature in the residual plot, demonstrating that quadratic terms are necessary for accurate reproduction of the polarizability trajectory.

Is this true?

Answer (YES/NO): NO